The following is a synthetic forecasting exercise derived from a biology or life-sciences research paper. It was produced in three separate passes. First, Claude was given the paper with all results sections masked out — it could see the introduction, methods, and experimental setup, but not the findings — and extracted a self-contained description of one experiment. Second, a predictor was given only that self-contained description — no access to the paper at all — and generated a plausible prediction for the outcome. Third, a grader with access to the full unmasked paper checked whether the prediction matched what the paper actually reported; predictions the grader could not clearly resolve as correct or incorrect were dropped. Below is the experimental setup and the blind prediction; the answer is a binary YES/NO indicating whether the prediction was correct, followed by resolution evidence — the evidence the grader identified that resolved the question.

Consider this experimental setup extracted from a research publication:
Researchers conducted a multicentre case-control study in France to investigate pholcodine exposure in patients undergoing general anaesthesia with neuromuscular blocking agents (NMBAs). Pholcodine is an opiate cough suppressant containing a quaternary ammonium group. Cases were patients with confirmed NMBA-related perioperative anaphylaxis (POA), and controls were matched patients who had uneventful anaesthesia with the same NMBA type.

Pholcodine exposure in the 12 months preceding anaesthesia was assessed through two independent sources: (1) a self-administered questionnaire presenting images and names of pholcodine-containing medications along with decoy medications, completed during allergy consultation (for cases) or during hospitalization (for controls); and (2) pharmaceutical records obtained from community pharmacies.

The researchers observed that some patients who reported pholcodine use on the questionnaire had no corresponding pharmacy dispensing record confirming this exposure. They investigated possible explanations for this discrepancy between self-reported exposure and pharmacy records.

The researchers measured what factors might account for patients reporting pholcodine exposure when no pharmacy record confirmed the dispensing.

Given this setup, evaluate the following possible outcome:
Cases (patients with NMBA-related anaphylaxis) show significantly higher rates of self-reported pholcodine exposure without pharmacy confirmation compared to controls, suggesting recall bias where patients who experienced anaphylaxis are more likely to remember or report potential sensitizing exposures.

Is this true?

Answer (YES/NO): NO